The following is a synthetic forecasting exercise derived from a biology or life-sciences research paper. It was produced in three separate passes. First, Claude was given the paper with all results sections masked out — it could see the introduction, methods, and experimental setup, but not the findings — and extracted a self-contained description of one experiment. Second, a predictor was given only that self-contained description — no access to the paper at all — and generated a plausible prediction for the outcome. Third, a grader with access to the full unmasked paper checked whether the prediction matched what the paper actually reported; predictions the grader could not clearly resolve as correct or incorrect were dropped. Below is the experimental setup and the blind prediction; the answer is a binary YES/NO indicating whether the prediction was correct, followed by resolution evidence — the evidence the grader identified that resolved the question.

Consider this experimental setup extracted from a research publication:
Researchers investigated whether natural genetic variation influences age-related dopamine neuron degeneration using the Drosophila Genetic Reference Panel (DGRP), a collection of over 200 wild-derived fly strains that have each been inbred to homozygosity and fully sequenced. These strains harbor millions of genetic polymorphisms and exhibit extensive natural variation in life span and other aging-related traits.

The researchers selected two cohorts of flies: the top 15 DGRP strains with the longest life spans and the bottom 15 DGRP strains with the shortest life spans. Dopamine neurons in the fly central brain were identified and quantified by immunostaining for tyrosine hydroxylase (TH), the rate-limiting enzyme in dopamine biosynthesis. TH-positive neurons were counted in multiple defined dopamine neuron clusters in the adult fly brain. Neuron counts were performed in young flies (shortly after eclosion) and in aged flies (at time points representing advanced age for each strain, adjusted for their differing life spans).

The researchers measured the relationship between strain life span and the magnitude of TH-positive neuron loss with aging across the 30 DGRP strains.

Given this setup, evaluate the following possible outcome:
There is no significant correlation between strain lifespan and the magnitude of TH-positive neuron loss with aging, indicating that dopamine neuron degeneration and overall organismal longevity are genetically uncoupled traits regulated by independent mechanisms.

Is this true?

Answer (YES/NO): NO